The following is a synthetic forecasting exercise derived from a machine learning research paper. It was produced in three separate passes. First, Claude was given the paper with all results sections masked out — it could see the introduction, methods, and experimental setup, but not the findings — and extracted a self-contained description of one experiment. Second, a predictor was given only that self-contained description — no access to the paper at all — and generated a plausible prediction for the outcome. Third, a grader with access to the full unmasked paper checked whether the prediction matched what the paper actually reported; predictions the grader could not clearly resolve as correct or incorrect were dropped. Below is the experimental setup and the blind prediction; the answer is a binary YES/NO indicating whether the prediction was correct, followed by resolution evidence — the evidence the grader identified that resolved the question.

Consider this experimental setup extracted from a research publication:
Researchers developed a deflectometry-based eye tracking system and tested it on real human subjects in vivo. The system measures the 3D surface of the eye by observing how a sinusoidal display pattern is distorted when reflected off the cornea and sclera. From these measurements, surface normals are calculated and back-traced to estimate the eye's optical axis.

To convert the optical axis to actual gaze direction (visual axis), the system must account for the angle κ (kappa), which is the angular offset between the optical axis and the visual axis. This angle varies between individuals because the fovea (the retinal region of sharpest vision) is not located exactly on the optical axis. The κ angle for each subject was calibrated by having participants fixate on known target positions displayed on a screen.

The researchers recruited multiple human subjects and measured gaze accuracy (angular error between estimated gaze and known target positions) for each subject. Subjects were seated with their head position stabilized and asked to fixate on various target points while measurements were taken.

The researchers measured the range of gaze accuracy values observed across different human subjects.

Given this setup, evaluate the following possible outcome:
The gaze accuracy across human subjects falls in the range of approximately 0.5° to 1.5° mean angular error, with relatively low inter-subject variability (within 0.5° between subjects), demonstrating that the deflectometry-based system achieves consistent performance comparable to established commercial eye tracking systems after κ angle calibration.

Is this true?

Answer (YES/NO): YES